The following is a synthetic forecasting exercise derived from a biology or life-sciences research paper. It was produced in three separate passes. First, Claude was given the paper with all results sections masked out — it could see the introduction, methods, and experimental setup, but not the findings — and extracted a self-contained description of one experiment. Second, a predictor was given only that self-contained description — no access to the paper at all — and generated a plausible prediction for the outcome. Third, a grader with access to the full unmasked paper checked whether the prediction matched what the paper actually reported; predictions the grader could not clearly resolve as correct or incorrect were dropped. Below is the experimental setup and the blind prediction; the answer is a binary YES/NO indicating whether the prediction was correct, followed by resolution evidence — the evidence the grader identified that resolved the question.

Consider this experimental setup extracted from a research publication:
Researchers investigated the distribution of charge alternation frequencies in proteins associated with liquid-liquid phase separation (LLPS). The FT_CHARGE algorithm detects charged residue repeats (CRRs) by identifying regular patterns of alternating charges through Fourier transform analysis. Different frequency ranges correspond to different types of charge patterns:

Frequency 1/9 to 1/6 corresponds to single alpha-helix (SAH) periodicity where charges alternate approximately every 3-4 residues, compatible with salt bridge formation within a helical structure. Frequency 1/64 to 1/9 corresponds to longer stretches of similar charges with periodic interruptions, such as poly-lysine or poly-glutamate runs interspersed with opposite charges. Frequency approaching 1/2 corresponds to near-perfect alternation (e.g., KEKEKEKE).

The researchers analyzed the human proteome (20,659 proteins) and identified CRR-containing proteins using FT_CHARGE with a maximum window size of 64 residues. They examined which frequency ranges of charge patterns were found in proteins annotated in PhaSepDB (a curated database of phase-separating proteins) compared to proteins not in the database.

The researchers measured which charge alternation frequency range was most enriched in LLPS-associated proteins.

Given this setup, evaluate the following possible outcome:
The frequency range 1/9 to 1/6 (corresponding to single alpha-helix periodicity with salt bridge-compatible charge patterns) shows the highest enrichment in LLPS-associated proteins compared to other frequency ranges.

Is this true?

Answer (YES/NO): NO